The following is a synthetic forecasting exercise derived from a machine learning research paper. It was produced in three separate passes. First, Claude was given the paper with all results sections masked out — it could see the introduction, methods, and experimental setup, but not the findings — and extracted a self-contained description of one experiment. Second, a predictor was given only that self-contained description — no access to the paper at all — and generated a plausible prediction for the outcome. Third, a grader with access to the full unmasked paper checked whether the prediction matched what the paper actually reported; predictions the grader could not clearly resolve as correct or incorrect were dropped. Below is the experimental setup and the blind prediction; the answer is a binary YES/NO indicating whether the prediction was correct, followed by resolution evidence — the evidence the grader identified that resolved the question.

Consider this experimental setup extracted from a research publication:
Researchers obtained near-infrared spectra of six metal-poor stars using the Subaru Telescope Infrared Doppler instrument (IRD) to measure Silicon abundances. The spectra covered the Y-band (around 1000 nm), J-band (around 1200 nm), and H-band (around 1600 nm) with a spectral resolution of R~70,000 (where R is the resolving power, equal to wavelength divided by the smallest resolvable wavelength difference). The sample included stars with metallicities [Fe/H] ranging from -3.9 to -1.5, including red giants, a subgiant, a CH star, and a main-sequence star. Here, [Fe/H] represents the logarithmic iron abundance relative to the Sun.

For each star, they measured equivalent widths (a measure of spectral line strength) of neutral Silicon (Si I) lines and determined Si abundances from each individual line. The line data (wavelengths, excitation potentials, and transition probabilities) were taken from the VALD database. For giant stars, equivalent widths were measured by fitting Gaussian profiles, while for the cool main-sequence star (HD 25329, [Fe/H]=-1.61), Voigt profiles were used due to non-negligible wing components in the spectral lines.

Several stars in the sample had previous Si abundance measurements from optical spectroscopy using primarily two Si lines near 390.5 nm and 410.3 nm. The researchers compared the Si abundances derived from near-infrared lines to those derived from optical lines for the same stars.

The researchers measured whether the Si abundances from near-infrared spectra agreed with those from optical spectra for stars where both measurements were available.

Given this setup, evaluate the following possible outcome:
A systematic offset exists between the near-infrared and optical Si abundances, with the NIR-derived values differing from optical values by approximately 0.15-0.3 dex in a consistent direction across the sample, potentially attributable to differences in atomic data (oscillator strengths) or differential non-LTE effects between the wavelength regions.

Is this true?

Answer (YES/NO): NO